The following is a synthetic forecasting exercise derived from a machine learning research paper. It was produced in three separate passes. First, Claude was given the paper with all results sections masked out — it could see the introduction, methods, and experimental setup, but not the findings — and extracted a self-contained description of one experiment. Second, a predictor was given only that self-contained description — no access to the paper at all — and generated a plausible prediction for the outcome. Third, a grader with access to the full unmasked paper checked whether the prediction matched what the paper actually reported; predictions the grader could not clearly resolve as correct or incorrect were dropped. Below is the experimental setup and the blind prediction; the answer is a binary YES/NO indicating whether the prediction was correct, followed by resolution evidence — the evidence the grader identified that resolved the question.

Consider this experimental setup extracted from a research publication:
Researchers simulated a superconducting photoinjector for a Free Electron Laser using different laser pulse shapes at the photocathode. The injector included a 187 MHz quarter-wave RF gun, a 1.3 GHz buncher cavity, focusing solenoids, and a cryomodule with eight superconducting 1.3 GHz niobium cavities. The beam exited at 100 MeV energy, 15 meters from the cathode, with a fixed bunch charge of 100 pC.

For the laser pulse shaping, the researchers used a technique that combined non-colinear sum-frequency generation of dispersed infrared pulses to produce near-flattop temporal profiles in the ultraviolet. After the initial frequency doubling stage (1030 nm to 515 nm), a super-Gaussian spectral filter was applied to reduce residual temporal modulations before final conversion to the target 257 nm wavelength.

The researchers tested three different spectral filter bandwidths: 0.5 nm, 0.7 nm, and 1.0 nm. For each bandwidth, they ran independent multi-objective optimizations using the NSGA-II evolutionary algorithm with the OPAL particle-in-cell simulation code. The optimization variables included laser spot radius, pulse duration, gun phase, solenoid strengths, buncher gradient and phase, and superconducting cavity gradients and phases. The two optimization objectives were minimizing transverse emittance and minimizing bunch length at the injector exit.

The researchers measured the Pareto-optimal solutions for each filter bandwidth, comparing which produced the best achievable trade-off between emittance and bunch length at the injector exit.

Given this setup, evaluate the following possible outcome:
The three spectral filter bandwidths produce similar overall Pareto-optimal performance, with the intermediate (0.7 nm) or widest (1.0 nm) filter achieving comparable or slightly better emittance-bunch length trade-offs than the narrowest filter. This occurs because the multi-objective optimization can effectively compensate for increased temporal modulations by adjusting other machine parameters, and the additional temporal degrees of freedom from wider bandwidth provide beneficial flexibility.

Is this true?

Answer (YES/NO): NO